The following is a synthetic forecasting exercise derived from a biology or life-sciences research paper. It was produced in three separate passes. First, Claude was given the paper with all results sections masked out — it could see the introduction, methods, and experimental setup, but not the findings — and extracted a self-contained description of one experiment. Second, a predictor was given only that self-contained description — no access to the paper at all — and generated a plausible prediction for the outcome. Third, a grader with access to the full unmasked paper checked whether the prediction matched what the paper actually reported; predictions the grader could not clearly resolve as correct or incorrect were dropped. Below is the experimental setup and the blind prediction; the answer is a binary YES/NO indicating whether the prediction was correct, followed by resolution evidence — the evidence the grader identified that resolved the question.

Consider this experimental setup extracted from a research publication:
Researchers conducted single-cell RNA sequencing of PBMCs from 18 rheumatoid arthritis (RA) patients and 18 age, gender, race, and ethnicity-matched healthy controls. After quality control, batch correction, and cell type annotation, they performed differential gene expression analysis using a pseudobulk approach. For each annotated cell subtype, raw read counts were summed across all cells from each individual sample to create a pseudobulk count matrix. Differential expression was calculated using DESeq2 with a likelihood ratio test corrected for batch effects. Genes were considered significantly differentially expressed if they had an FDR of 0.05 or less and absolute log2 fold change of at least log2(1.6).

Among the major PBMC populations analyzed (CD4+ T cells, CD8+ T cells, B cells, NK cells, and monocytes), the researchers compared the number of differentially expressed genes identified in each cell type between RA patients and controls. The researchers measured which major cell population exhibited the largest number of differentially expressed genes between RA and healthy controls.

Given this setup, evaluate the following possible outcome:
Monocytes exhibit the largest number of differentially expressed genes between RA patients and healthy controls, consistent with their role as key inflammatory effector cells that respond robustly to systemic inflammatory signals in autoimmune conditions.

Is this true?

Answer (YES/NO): YES